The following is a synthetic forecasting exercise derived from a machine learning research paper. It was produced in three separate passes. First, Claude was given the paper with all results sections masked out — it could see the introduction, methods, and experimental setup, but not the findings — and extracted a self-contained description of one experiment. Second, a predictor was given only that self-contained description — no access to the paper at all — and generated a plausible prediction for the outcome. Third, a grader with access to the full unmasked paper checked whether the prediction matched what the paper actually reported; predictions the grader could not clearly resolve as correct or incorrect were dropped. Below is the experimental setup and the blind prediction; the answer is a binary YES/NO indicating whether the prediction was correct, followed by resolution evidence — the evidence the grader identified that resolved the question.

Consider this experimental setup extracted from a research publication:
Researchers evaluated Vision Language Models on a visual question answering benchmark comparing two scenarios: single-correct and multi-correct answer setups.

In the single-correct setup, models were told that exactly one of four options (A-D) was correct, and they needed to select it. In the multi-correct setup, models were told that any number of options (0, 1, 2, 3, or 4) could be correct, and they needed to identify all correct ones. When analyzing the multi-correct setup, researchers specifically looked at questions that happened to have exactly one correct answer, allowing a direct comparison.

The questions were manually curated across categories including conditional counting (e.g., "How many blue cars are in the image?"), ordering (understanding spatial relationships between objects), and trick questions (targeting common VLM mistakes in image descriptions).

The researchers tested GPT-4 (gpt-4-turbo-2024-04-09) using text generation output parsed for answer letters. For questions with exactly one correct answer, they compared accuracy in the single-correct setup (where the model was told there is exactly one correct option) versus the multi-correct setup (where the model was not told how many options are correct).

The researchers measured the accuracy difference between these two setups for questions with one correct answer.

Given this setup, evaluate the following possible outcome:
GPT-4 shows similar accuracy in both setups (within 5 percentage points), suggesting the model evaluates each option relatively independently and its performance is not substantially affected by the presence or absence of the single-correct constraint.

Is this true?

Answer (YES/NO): NO